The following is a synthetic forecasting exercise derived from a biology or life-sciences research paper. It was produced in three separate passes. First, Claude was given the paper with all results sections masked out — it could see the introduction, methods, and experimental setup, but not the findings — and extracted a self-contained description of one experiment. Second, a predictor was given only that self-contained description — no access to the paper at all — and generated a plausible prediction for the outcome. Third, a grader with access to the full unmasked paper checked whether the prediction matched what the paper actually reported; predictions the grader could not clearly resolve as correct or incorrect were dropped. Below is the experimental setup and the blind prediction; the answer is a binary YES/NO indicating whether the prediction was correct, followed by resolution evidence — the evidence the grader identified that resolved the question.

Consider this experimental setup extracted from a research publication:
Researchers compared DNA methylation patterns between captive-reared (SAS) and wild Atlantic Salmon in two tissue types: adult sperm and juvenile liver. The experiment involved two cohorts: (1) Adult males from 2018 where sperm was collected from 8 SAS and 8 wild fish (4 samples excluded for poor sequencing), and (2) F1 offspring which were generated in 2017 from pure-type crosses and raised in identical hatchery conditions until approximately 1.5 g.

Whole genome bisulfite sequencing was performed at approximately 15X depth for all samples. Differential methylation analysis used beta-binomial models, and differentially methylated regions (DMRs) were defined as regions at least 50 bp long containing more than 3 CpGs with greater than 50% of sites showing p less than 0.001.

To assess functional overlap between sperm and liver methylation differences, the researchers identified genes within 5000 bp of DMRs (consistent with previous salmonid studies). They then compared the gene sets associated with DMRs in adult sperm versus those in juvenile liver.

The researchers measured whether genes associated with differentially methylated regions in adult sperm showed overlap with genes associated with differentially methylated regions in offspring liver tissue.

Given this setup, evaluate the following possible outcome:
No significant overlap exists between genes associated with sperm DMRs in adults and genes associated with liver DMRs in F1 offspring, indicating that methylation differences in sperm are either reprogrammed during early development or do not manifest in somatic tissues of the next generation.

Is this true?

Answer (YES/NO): NO